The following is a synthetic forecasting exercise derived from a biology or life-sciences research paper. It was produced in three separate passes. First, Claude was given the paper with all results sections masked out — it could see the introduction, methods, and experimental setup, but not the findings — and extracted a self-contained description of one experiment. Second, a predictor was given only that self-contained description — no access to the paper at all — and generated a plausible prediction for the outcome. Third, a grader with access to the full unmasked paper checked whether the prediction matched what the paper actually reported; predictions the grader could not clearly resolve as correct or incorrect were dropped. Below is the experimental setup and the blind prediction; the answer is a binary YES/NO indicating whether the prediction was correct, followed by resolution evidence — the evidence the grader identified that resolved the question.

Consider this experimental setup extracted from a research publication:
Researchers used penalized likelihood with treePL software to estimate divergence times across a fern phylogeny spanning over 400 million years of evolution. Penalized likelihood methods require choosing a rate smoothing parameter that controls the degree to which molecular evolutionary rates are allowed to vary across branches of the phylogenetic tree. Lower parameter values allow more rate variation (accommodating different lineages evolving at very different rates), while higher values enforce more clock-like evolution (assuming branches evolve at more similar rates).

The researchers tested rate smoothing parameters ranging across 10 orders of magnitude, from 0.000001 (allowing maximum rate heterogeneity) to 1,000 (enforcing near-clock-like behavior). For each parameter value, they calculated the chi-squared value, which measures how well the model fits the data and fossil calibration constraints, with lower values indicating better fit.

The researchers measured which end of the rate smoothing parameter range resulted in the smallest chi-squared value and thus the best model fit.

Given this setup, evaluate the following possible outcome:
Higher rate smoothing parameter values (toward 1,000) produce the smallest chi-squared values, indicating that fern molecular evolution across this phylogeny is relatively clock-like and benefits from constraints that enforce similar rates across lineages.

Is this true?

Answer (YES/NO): NO